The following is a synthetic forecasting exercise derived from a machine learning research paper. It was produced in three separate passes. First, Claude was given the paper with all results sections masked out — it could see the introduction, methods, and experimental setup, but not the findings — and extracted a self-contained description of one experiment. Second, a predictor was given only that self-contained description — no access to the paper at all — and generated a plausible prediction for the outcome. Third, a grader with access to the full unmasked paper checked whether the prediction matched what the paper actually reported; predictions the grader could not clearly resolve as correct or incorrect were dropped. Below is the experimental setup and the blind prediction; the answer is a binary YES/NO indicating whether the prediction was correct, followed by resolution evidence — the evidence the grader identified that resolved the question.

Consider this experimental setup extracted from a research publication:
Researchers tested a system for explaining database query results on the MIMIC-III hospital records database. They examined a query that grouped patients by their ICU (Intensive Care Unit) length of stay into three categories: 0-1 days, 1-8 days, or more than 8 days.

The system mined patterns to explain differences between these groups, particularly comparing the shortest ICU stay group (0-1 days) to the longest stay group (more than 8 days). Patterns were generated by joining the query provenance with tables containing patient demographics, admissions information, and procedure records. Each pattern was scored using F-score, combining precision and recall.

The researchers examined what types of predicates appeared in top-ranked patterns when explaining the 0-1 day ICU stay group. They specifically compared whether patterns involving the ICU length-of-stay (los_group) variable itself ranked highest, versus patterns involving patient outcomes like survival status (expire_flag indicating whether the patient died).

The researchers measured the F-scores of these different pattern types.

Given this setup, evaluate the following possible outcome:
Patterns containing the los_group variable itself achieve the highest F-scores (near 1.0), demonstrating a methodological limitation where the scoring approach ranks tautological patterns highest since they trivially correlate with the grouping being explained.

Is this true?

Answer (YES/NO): NO